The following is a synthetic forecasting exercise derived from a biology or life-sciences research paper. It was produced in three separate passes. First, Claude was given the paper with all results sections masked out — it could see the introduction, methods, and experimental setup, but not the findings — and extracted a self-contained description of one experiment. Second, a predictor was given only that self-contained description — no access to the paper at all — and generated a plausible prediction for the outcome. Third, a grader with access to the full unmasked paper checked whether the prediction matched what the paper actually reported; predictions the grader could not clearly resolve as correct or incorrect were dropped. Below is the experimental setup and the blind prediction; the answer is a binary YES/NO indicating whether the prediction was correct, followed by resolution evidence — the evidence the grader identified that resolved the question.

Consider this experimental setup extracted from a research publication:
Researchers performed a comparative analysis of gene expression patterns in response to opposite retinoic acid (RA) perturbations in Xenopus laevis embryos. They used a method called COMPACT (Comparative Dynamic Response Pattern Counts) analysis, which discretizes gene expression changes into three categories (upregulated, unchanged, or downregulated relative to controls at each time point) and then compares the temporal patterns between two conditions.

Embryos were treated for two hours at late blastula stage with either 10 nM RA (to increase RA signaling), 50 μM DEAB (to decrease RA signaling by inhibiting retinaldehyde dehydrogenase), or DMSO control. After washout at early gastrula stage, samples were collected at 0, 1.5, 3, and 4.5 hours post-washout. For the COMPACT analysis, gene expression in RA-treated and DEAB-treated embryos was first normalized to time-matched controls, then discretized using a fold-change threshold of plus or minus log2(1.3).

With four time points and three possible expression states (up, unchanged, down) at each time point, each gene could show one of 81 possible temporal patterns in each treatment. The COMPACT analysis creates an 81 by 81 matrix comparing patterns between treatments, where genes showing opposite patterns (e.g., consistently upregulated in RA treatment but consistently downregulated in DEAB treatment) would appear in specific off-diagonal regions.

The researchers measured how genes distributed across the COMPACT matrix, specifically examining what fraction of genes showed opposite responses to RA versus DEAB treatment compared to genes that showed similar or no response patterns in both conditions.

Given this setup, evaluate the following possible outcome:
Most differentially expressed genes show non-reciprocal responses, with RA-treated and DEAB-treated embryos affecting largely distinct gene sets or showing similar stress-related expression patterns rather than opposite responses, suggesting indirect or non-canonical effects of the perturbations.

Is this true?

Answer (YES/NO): YES